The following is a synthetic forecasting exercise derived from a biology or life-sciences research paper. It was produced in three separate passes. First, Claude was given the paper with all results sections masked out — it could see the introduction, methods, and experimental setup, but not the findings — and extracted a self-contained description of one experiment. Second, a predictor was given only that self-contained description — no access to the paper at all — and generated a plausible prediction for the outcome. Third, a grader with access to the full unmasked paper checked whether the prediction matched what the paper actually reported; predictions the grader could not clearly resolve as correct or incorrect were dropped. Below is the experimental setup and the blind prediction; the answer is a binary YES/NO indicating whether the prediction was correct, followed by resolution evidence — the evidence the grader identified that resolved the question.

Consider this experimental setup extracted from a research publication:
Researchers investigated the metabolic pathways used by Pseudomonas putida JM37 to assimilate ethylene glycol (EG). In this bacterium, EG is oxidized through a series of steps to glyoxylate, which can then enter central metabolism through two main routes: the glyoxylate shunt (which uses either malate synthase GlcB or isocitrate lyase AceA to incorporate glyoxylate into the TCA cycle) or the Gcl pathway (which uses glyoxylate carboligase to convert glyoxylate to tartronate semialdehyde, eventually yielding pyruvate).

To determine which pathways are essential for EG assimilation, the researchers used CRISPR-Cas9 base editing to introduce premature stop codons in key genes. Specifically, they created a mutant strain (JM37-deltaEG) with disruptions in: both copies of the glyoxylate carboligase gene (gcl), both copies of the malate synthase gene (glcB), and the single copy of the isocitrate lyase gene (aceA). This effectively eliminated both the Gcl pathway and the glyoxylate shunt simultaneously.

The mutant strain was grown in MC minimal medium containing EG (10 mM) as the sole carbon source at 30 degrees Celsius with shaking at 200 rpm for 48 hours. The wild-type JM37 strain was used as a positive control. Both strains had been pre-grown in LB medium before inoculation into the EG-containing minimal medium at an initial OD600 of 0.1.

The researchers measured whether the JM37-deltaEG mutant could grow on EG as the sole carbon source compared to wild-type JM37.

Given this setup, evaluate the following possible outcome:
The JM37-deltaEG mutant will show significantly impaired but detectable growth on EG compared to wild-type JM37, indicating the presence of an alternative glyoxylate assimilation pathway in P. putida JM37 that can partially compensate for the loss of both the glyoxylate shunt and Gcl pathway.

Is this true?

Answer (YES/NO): NO